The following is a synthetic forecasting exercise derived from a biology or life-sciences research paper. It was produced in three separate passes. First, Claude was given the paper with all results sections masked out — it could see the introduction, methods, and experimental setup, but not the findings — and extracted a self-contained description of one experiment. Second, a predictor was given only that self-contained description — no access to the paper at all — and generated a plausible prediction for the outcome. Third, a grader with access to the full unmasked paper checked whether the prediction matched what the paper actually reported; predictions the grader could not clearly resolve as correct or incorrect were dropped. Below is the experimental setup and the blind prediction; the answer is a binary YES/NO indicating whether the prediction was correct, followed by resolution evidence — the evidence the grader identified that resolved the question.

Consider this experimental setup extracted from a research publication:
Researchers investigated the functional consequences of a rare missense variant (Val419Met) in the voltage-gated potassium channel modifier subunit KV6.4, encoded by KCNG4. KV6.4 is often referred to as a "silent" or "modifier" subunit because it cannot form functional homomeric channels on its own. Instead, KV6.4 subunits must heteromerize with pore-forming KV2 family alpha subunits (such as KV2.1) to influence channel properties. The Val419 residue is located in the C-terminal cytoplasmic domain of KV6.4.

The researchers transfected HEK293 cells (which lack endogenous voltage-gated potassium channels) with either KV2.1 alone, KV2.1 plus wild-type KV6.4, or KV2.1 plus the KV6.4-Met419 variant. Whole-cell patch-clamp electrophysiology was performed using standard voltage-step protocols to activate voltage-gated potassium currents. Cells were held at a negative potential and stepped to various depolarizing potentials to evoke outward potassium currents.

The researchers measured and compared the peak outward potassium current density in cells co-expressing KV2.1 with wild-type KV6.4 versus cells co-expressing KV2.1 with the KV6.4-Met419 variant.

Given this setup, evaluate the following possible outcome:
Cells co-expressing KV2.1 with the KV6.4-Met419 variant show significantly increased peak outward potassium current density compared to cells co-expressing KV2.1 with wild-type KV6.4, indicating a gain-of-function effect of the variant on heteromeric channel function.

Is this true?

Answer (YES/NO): NO